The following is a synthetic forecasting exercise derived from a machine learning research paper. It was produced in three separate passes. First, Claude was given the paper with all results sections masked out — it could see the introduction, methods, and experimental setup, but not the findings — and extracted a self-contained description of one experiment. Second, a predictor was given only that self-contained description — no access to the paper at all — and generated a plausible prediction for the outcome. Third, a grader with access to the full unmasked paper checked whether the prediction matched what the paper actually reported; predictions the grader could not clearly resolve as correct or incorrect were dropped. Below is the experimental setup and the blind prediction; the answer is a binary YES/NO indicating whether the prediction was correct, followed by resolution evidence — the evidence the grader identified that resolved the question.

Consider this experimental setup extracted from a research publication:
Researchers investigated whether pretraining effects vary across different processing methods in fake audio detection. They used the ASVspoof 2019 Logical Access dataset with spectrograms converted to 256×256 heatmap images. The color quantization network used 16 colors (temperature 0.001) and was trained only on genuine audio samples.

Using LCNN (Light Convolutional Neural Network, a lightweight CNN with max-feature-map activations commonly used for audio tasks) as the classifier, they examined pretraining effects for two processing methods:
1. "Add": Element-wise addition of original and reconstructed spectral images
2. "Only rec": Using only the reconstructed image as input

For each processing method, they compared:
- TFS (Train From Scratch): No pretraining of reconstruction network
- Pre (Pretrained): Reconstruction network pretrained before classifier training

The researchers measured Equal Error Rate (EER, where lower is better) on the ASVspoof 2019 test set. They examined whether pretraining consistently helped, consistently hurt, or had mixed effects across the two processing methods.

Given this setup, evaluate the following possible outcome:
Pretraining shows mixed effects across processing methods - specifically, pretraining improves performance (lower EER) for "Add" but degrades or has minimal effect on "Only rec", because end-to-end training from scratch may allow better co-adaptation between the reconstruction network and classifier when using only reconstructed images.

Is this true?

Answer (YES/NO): YES